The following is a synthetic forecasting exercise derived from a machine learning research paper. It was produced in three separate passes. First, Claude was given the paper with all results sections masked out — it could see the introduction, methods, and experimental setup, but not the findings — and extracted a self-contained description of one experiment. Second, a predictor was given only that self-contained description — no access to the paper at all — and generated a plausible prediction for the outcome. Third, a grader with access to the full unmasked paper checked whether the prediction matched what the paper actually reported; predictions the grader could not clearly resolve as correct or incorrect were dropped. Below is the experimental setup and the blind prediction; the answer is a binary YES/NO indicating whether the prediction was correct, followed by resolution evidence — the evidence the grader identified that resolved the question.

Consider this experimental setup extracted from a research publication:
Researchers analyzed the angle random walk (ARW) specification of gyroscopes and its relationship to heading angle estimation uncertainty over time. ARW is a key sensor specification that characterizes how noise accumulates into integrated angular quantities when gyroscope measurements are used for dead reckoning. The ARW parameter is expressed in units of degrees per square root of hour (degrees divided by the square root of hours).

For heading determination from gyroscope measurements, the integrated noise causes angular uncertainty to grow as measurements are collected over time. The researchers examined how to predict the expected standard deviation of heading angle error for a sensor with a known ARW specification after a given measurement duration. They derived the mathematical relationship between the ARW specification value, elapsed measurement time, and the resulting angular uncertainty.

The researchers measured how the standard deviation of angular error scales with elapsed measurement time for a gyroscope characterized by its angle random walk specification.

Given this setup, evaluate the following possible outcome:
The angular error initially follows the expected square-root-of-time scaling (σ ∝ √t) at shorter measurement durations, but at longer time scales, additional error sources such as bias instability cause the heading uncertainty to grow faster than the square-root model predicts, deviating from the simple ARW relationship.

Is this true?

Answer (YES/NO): NO